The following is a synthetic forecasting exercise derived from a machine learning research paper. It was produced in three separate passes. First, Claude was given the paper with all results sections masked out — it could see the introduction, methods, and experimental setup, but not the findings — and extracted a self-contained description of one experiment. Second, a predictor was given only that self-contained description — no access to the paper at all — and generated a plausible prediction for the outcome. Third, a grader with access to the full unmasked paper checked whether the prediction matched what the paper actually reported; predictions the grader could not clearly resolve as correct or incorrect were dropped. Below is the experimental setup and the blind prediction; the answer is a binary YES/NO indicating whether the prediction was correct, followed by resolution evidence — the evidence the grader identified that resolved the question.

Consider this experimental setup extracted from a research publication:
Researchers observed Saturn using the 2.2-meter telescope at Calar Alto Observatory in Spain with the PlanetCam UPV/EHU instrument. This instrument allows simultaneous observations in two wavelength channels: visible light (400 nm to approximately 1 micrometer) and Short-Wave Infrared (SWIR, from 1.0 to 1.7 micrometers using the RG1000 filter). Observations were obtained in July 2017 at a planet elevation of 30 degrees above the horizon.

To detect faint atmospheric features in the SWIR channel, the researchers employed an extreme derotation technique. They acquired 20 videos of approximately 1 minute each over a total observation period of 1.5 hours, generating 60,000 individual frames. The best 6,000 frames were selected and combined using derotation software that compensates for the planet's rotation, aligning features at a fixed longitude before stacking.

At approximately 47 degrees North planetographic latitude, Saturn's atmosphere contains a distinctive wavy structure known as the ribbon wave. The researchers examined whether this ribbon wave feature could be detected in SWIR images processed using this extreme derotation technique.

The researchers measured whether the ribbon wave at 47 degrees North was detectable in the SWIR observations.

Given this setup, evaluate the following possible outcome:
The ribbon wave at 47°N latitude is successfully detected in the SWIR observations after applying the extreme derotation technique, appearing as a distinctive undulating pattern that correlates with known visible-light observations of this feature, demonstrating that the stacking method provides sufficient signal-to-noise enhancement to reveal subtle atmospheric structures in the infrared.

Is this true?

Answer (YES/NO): YES